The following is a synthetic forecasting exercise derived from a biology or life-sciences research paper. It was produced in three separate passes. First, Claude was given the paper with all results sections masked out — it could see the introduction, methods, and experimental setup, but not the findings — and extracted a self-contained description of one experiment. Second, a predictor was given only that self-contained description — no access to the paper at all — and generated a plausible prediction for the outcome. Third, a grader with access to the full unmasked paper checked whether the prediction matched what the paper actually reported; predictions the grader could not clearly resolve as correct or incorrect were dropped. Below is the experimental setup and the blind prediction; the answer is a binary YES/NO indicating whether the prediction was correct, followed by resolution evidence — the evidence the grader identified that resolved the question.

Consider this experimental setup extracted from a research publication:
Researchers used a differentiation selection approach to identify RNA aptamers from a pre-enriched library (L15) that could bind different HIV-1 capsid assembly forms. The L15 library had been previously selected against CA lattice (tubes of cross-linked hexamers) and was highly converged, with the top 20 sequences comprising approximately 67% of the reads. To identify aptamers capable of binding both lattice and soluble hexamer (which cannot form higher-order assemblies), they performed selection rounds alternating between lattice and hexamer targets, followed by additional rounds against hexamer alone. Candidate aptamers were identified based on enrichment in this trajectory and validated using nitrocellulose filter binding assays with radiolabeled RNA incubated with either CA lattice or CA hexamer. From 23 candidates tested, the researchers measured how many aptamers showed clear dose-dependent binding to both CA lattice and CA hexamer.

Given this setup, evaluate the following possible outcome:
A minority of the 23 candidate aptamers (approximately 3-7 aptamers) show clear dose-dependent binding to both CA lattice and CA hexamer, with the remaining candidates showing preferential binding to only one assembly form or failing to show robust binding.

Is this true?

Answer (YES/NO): NO